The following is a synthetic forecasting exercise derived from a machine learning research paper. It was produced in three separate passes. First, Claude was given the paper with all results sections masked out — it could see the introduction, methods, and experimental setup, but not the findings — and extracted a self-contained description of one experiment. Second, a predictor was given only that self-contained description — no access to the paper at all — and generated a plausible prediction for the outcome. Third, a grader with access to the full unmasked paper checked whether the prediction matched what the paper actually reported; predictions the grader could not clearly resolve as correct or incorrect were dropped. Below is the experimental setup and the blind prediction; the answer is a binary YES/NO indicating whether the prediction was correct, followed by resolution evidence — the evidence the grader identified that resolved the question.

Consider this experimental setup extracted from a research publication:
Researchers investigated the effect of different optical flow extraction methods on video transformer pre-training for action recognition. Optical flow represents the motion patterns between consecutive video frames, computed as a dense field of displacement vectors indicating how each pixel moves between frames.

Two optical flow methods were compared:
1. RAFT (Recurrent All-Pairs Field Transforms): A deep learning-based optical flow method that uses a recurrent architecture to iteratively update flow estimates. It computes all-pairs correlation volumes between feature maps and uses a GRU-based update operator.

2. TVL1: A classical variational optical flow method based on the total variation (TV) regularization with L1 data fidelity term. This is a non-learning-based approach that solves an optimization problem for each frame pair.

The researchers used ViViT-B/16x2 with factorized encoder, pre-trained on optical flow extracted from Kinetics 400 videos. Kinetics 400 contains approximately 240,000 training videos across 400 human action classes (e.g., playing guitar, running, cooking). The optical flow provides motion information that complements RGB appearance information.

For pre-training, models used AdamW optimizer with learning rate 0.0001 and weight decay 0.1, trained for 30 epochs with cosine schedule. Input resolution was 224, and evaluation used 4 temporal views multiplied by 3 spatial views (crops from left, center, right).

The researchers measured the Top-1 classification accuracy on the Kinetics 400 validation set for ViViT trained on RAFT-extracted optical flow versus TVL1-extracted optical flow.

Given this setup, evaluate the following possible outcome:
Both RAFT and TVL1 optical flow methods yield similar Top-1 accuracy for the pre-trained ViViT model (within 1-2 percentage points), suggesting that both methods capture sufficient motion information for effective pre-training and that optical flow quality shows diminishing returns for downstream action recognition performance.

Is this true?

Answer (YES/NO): NO